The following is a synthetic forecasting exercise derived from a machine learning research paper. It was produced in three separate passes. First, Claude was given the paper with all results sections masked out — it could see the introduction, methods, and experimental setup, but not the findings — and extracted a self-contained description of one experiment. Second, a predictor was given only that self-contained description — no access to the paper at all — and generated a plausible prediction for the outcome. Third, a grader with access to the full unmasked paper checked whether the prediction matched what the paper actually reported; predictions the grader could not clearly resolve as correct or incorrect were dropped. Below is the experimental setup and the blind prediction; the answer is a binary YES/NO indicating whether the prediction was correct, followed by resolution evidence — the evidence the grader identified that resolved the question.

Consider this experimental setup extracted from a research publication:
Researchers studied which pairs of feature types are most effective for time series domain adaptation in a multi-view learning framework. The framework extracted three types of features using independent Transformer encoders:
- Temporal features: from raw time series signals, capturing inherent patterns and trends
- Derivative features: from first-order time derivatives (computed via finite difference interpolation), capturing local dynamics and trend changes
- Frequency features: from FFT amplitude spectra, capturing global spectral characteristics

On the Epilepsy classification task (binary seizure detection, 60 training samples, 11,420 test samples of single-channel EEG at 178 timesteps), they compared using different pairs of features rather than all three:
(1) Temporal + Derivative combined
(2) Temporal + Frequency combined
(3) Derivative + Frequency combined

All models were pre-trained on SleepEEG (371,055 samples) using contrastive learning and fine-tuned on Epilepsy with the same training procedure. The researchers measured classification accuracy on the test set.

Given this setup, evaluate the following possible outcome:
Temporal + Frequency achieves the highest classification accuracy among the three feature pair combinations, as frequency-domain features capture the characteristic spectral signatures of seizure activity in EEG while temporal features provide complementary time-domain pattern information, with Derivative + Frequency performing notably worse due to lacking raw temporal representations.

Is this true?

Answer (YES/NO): NO